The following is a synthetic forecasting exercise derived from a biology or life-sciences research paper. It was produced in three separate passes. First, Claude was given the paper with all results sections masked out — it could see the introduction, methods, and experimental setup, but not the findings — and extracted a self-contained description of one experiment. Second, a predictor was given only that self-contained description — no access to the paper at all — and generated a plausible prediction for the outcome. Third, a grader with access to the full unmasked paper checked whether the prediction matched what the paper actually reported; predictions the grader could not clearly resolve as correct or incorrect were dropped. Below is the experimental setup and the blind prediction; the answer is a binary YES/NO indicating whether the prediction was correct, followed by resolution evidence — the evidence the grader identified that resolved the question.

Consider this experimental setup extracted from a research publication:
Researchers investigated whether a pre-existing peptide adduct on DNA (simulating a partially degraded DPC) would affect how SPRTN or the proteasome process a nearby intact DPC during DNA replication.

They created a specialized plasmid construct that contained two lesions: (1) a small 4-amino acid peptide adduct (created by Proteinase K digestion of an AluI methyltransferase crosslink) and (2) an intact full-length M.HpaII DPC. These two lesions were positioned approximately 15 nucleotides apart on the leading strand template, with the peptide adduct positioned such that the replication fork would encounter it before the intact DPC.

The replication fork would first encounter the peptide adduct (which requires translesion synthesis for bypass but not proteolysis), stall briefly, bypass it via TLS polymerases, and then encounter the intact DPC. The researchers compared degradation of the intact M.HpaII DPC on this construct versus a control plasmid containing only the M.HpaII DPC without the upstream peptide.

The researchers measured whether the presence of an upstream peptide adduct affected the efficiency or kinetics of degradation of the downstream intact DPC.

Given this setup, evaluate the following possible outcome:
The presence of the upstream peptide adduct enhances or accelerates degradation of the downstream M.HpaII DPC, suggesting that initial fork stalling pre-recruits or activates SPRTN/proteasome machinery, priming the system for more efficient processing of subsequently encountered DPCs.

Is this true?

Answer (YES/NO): NO